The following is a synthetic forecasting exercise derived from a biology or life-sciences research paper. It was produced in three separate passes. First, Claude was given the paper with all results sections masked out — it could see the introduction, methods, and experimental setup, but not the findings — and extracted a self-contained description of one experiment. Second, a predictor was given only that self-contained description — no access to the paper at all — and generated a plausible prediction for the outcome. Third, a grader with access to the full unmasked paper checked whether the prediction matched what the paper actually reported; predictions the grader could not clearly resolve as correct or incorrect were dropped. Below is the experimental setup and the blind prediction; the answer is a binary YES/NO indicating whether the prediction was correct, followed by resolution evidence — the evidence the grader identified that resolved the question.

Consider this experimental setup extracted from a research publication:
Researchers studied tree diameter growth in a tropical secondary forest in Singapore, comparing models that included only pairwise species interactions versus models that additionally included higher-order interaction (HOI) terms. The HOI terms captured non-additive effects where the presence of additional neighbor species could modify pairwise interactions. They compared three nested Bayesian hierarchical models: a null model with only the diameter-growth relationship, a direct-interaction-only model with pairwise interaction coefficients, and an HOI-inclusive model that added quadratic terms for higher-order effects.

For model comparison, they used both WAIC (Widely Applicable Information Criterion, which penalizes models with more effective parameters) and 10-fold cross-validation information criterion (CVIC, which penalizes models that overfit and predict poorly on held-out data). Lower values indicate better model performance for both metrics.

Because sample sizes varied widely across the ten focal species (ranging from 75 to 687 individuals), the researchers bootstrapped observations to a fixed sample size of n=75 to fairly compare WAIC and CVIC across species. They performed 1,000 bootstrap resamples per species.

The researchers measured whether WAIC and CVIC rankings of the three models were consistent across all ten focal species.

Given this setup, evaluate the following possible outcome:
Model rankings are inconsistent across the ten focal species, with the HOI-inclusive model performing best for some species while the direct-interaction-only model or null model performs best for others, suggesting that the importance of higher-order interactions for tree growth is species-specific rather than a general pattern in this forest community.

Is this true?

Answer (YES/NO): YES